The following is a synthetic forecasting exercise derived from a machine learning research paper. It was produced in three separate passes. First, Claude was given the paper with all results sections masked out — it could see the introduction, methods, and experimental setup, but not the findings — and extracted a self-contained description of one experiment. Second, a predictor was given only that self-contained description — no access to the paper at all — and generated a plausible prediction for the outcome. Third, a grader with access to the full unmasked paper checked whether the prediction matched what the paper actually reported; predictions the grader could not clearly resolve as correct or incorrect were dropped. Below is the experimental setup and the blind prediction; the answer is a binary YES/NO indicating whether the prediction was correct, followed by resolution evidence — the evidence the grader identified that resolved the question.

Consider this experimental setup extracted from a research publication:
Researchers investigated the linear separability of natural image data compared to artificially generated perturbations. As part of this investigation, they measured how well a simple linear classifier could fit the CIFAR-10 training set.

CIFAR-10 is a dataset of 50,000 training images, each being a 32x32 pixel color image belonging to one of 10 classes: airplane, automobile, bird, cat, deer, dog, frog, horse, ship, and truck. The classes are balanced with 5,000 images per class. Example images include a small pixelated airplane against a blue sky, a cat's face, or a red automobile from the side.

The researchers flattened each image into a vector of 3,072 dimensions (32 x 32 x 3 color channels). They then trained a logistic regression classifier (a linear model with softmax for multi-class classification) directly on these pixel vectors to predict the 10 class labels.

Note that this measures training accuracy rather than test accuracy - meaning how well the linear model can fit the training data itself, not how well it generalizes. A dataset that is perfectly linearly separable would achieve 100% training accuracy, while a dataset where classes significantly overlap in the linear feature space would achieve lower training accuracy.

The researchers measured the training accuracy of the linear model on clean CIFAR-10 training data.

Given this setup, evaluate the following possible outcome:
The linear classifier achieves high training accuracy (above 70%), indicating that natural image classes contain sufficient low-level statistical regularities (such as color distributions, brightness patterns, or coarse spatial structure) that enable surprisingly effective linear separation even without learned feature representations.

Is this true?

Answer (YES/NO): NO